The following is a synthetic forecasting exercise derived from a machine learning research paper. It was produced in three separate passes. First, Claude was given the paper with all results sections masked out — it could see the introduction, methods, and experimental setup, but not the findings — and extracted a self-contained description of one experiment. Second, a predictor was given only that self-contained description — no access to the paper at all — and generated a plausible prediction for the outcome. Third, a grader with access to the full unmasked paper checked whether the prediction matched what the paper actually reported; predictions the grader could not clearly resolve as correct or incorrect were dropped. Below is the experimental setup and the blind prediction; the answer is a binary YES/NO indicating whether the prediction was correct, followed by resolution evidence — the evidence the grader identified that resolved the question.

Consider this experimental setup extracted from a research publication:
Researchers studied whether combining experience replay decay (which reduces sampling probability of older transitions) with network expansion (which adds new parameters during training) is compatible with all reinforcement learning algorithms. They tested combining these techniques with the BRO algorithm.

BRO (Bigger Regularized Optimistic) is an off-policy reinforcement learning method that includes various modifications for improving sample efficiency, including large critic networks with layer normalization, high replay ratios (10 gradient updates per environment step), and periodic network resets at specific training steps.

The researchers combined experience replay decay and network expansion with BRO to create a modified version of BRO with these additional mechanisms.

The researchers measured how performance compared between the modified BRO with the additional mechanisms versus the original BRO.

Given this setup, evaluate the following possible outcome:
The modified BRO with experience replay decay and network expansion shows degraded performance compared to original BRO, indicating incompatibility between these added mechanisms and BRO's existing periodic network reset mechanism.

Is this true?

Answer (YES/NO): NO